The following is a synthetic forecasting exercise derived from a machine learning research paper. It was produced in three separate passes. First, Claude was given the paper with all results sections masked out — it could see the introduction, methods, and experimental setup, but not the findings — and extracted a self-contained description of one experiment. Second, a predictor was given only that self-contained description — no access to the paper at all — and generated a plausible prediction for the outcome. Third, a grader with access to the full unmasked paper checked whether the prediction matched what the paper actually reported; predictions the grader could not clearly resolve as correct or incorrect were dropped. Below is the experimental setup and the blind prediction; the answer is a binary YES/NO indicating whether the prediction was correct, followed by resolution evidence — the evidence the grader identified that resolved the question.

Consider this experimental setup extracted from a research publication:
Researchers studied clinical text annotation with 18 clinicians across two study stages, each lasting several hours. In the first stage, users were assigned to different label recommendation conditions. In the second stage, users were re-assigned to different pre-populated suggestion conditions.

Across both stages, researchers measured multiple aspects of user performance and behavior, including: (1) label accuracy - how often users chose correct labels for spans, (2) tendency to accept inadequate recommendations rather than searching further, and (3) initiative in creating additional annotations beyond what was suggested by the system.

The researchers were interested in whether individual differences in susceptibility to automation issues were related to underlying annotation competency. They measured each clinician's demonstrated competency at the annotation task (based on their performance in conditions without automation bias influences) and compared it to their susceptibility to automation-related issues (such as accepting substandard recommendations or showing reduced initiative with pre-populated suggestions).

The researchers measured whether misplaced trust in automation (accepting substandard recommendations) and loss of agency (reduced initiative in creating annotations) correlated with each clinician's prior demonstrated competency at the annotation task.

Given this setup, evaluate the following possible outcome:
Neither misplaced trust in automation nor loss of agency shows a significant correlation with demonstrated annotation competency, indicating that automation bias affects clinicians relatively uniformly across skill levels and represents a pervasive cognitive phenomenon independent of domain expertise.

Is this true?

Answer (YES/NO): YES